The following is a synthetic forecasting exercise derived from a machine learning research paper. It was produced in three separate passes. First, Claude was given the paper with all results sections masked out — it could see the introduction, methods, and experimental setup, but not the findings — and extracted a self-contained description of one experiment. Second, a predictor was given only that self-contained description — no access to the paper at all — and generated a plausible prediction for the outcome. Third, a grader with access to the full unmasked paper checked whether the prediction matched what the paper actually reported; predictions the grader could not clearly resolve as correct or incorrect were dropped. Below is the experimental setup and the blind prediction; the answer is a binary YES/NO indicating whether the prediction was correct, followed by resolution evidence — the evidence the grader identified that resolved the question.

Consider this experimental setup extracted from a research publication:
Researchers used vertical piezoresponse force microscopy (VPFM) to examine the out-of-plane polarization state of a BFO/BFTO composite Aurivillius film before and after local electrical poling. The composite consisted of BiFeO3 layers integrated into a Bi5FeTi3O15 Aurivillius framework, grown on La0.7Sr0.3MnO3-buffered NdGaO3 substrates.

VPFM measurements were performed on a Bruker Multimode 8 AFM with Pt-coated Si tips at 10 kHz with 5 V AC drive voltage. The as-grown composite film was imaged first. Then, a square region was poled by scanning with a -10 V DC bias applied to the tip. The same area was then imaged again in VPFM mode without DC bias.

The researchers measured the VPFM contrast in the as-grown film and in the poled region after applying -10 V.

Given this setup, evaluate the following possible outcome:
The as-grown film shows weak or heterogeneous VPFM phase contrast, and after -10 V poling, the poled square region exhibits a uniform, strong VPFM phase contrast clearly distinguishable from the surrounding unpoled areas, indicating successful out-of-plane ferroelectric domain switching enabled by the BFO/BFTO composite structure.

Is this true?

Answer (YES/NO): NO